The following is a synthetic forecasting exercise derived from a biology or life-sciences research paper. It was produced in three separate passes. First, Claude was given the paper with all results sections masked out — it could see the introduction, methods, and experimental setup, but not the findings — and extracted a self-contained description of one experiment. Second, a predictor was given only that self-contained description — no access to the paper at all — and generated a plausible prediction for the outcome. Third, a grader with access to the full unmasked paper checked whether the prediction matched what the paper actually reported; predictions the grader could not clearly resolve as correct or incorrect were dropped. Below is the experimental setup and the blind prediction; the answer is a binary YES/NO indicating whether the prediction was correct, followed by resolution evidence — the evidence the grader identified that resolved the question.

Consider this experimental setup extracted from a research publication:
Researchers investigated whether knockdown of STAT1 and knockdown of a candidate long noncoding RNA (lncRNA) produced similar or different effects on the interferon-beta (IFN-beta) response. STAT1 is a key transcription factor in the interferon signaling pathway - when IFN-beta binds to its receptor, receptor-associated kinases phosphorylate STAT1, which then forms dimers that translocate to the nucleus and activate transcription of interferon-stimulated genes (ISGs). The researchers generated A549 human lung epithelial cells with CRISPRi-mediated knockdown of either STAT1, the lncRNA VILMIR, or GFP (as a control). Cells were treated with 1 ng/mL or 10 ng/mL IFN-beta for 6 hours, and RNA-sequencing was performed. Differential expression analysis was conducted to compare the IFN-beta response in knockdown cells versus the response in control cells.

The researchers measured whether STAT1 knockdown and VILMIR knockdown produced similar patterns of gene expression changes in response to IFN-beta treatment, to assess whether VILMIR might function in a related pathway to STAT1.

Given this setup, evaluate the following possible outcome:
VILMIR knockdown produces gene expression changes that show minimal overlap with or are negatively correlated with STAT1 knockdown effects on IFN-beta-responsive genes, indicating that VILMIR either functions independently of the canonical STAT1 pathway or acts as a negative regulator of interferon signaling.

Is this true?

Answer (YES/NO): NO